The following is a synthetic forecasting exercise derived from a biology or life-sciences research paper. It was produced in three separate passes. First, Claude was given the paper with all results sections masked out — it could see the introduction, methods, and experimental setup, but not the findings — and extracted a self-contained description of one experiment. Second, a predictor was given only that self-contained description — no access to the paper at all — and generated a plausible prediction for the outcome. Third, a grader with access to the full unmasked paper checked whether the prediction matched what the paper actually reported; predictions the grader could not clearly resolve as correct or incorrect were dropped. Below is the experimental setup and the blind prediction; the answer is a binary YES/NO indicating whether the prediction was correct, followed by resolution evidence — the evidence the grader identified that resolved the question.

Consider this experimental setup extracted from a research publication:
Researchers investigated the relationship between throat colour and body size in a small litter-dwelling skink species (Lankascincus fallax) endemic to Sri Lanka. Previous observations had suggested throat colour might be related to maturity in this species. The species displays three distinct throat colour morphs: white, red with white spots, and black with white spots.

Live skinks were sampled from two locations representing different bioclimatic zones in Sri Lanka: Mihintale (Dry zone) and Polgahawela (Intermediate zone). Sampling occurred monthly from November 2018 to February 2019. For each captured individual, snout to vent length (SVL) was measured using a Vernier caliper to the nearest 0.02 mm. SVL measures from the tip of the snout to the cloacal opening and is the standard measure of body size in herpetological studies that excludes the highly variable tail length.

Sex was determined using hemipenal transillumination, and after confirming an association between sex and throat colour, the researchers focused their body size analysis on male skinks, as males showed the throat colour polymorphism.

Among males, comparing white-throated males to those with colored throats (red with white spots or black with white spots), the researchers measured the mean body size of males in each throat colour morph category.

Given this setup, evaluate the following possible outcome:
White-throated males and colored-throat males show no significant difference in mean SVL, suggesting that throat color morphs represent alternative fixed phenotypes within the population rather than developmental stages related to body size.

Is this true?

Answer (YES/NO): NO